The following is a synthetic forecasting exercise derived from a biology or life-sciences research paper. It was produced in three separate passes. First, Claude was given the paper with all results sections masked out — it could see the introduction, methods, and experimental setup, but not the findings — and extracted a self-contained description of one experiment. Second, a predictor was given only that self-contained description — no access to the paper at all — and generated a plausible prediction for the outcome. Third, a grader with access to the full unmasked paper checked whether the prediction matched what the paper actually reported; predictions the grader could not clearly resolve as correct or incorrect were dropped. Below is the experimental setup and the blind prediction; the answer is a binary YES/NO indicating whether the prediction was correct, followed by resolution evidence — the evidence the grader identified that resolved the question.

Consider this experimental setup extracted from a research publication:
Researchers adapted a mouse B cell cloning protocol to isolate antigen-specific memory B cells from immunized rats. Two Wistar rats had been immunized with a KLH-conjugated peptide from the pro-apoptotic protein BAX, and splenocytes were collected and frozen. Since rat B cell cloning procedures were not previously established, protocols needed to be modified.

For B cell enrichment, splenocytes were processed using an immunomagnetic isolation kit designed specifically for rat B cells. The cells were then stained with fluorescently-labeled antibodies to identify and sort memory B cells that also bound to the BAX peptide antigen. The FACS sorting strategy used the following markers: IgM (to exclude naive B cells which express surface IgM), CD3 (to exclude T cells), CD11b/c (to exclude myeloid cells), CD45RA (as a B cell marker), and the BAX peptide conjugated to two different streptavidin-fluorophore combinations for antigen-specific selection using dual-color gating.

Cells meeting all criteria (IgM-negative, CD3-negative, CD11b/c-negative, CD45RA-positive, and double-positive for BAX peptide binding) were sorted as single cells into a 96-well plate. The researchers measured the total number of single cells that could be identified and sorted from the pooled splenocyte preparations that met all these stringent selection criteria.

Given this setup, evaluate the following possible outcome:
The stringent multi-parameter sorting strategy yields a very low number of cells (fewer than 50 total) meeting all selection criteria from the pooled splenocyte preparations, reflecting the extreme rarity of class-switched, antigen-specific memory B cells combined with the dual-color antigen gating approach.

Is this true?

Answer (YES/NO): YES